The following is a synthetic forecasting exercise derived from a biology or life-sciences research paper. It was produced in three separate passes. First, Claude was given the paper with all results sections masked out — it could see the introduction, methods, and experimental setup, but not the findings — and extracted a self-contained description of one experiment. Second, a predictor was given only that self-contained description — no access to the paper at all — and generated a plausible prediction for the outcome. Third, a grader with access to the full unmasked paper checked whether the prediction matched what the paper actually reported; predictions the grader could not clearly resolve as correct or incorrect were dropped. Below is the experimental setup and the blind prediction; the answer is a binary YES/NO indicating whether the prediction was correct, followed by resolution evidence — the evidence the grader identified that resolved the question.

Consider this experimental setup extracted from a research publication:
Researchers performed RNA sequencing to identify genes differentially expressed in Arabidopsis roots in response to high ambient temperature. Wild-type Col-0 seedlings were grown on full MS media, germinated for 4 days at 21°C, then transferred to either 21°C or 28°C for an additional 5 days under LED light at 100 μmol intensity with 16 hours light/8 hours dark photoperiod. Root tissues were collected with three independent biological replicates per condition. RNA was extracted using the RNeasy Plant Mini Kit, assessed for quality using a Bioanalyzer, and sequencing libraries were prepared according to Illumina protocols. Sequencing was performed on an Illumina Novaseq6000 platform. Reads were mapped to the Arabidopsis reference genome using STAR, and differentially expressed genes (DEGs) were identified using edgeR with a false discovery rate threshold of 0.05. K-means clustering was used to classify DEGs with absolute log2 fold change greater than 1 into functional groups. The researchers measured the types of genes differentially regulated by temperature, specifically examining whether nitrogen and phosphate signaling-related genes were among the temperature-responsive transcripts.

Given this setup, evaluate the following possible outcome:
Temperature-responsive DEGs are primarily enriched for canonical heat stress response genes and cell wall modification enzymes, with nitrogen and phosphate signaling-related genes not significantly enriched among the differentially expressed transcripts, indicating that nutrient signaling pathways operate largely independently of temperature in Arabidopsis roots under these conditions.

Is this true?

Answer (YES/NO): NO